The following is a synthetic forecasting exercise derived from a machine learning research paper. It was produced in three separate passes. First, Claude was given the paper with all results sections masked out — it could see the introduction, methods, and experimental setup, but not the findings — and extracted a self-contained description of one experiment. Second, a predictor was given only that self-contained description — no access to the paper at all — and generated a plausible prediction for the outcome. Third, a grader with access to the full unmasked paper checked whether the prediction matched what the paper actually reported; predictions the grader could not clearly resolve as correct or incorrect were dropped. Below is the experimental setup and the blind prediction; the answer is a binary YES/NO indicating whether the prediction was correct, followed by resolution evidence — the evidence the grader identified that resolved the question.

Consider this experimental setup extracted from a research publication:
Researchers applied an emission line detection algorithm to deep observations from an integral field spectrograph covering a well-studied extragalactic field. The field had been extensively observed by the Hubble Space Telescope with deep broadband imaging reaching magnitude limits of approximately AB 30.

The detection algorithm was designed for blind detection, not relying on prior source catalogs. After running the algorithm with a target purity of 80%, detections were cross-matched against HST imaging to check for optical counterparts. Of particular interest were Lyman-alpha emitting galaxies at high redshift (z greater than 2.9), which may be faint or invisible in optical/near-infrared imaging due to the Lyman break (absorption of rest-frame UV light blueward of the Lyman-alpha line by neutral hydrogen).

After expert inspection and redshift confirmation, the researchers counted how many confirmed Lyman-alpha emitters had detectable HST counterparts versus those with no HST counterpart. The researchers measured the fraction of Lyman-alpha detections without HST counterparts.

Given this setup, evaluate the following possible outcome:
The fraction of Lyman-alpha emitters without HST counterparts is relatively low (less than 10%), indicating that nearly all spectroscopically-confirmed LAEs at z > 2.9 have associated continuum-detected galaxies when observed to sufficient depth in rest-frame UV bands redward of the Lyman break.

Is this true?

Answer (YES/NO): NO